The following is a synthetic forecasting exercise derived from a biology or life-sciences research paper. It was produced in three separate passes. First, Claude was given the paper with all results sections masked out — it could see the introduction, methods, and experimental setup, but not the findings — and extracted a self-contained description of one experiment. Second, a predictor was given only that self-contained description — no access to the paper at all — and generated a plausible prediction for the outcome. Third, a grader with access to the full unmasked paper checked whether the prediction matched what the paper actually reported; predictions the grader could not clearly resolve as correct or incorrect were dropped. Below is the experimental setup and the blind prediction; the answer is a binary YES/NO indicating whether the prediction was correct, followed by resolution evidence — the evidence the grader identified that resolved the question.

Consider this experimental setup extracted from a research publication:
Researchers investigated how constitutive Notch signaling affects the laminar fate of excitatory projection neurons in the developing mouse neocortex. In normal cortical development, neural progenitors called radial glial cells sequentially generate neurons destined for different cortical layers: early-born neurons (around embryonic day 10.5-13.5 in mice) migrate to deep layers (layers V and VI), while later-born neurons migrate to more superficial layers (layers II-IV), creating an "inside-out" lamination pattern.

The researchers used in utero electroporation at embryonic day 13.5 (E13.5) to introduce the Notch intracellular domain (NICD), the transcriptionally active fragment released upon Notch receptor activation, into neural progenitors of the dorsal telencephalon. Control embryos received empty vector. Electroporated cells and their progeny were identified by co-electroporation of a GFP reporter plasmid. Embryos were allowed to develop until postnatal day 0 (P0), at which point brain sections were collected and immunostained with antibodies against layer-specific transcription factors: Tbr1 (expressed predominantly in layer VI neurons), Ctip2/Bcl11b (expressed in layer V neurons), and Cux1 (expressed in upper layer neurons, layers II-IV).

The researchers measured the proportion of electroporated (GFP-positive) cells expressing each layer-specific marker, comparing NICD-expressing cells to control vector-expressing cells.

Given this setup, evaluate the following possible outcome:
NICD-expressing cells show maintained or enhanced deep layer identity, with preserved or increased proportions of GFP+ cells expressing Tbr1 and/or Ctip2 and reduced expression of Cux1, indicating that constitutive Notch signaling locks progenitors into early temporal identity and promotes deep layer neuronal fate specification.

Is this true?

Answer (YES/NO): NO